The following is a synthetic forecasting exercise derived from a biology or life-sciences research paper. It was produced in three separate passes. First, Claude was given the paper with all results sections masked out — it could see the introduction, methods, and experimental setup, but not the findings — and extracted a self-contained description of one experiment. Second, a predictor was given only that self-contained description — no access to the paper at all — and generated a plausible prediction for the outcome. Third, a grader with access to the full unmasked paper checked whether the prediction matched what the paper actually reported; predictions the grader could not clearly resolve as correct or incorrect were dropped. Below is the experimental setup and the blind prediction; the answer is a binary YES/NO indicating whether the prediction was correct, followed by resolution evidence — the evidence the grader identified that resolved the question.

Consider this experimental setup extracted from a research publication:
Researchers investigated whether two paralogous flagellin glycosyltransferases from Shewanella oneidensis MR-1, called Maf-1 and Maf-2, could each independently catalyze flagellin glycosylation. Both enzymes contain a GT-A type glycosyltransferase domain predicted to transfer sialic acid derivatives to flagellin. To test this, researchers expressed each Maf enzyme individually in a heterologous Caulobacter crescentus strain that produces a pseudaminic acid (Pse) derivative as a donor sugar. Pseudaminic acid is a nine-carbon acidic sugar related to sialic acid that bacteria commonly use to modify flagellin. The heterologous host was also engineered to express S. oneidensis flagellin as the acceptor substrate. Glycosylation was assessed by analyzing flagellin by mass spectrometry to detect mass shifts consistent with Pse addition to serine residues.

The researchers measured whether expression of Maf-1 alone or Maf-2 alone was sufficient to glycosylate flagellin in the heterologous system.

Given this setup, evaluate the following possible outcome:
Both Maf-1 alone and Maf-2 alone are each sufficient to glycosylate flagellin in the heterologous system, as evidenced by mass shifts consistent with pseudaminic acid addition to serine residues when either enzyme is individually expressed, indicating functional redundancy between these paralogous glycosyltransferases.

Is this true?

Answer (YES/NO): NO